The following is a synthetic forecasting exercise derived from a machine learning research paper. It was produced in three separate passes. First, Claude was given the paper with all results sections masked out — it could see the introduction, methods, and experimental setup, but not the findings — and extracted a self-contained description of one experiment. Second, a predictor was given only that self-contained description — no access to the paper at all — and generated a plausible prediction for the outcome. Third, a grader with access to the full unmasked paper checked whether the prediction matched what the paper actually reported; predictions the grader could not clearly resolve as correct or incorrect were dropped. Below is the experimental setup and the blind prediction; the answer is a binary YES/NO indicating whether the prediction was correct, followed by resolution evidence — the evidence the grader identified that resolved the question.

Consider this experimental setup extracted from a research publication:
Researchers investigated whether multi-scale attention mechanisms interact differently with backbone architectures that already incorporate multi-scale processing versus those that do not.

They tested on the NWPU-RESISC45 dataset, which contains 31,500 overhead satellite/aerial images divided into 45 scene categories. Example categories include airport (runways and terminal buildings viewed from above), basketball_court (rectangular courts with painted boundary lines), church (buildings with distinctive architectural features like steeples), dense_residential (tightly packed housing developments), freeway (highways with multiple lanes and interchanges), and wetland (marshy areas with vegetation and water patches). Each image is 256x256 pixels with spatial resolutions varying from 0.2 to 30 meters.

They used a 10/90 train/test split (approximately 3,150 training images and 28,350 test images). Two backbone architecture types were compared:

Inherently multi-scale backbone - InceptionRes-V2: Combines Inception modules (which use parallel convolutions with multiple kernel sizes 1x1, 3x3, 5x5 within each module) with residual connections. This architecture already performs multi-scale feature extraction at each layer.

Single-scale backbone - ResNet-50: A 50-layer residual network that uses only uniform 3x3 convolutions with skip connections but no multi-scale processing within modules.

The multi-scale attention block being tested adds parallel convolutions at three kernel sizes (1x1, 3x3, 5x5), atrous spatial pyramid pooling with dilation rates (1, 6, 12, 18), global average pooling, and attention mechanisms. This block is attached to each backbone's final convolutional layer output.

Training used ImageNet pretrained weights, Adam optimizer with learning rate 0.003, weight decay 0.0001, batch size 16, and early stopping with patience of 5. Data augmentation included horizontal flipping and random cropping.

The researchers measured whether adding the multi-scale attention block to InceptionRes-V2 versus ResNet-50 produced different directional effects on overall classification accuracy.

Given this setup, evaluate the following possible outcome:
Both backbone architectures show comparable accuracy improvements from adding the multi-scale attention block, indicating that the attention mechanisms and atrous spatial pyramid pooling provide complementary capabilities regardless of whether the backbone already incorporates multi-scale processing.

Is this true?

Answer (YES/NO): NO